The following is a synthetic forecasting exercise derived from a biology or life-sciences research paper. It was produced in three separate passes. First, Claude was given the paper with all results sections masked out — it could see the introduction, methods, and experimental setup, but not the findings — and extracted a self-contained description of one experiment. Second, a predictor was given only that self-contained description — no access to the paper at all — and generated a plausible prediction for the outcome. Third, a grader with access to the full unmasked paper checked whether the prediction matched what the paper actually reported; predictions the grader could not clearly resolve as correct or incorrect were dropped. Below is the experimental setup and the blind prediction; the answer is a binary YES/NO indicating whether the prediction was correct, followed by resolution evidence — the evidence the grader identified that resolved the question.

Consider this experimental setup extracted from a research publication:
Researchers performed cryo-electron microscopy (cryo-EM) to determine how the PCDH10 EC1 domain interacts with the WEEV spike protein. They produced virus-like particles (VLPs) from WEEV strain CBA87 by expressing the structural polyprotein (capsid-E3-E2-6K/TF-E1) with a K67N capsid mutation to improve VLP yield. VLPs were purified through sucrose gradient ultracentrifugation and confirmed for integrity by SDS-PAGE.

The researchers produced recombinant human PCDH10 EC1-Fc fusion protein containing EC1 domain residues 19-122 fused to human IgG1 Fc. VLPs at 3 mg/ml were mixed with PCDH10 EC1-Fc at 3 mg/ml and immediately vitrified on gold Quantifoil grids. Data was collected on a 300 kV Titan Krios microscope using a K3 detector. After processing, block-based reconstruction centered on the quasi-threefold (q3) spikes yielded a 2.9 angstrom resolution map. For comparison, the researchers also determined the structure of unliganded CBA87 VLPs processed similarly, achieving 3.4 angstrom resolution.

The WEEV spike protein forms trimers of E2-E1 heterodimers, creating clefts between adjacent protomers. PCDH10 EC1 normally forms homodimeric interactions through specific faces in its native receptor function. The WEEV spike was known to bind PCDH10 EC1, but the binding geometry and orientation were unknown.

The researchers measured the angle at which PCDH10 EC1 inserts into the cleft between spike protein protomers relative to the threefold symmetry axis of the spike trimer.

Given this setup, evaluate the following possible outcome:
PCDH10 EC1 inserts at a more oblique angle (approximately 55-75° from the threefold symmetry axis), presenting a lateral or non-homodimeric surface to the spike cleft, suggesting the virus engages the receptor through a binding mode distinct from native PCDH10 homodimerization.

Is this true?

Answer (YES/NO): NO